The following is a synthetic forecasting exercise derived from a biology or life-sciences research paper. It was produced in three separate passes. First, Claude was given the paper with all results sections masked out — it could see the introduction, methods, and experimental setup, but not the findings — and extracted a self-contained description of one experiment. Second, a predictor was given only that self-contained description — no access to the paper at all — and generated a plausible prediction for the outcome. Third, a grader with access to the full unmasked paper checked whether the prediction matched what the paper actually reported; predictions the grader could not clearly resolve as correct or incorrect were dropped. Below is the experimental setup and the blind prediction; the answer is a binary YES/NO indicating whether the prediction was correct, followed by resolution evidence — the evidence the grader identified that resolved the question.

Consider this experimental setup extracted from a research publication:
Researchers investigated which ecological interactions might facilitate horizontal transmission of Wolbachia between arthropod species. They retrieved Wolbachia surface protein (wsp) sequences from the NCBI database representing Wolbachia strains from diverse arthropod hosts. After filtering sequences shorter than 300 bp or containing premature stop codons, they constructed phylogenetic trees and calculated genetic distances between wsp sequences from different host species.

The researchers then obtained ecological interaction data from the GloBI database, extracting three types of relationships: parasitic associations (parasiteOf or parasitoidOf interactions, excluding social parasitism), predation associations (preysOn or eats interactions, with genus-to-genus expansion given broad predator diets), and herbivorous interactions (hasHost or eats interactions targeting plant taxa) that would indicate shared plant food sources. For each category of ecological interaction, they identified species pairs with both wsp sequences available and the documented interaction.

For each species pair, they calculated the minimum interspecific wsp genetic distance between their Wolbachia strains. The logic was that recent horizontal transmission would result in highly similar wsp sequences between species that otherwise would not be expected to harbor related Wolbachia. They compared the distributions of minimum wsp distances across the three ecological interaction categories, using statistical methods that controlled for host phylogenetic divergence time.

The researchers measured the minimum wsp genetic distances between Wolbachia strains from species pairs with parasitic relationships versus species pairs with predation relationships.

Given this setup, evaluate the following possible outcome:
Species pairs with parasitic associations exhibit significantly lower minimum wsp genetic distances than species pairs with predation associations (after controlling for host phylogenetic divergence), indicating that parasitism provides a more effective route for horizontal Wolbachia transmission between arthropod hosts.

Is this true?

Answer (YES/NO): YES